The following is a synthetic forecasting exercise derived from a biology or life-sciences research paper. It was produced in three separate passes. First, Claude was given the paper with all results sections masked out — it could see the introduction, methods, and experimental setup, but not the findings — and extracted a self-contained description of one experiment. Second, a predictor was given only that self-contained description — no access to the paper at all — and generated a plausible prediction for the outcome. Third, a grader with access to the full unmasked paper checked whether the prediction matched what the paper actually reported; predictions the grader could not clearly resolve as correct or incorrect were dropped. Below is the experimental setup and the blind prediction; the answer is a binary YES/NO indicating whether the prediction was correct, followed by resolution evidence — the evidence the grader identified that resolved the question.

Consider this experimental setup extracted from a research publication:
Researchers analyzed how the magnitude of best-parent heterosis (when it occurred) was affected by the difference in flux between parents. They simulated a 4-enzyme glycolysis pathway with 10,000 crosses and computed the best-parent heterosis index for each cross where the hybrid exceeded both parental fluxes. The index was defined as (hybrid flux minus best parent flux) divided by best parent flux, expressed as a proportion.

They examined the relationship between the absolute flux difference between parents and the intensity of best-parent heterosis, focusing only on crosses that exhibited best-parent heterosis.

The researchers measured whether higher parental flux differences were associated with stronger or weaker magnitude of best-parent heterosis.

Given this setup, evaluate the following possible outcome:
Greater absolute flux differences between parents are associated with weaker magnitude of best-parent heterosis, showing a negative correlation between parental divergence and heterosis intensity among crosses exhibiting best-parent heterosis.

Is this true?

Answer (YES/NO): YES